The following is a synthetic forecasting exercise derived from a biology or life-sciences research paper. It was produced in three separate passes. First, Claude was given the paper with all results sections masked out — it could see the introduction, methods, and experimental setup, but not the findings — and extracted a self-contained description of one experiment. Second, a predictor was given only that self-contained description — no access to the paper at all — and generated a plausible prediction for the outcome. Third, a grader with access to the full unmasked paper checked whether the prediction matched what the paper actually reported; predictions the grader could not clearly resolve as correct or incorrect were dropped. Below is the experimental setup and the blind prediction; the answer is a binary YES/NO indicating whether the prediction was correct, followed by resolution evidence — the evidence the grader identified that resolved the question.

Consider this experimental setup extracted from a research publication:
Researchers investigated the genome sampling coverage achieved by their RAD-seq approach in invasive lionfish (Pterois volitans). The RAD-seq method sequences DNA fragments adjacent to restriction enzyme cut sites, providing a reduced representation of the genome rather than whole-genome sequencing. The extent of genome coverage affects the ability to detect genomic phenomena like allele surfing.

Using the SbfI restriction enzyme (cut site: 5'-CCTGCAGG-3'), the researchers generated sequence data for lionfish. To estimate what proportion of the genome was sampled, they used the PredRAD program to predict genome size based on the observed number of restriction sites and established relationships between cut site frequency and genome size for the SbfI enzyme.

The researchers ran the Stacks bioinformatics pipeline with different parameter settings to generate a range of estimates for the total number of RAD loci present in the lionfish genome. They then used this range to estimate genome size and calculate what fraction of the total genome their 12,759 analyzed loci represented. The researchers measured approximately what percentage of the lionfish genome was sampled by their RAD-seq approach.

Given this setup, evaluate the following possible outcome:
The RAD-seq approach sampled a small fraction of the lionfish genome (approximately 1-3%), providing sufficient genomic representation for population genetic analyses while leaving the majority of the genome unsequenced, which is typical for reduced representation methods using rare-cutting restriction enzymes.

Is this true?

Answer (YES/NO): NO